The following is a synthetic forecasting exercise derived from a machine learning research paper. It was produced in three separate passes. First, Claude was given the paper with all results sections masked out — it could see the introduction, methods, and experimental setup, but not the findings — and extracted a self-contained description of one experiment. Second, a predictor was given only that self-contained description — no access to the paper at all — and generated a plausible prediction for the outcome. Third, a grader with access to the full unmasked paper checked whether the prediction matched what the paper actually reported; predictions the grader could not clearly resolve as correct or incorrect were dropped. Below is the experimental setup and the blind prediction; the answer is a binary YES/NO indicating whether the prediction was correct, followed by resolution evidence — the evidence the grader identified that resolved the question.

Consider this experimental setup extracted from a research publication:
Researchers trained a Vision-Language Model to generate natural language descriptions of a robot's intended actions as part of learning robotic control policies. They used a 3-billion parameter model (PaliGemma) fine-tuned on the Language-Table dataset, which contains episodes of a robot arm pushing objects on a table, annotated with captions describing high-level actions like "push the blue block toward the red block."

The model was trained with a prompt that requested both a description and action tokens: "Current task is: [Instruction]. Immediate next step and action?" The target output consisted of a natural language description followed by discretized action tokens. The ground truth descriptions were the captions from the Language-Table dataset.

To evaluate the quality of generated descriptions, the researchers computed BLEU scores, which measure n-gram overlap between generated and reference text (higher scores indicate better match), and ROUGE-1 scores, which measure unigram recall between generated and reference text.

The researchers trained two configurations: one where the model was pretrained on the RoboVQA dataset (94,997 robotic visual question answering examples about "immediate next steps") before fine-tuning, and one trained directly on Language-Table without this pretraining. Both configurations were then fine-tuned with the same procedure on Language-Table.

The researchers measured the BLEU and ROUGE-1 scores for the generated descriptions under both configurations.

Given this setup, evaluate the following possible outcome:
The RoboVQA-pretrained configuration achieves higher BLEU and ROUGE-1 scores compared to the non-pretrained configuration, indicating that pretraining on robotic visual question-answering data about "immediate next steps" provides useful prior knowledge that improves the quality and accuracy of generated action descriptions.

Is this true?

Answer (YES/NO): YES